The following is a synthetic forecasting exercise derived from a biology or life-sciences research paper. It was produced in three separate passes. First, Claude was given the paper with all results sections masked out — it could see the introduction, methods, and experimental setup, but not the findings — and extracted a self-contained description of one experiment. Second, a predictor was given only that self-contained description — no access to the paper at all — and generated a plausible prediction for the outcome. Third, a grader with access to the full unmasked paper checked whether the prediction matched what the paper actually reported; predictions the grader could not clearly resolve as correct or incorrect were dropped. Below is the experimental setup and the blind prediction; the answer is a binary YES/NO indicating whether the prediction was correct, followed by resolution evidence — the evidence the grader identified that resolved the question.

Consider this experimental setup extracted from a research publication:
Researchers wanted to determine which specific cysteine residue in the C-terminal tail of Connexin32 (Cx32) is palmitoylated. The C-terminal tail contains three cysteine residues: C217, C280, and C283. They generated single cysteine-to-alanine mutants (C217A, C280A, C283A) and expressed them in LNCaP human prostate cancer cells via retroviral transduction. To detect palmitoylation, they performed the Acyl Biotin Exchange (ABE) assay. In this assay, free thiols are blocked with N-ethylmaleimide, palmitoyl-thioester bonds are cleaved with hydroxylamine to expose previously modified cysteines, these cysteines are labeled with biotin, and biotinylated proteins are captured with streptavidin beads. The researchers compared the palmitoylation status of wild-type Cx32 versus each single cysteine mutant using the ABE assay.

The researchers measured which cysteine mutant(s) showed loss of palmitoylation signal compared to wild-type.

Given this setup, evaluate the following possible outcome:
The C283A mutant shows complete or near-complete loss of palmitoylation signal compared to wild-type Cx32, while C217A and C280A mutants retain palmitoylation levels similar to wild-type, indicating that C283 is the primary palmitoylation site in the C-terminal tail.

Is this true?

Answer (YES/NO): NO